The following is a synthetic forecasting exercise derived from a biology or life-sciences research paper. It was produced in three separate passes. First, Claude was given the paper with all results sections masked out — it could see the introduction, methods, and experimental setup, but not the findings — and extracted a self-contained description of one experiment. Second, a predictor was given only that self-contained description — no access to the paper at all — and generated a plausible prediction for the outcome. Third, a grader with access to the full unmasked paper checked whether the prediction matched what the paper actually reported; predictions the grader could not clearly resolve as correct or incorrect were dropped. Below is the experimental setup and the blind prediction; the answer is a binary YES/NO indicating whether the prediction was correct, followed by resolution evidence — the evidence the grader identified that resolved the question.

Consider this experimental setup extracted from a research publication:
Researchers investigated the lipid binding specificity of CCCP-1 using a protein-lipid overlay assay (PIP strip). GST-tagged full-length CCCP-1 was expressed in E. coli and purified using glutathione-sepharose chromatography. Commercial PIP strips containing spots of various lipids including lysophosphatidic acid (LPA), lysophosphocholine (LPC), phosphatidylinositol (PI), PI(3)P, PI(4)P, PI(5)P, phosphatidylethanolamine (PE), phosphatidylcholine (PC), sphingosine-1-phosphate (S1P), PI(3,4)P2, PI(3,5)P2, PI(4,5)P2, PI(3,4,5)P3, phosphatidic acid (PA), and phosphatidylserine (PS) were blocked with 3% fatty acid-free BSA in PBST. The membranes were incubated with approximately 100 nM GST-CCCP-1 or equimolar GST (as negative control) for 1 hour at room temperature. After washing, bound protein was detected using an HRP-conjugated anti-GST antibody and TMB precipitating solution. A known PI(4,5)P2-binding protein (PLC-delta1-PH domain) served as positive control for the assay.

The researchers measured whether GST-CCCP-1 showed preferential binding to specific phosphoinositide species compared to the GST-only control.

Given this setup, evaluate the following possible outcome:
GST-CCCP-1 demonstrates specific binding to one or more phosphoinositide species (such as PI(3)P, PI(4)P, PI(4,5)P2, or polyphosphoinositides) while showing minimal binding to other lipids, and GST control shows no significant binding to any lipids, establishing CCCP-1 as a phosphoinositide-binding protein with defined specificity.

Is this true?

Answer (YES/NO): NO